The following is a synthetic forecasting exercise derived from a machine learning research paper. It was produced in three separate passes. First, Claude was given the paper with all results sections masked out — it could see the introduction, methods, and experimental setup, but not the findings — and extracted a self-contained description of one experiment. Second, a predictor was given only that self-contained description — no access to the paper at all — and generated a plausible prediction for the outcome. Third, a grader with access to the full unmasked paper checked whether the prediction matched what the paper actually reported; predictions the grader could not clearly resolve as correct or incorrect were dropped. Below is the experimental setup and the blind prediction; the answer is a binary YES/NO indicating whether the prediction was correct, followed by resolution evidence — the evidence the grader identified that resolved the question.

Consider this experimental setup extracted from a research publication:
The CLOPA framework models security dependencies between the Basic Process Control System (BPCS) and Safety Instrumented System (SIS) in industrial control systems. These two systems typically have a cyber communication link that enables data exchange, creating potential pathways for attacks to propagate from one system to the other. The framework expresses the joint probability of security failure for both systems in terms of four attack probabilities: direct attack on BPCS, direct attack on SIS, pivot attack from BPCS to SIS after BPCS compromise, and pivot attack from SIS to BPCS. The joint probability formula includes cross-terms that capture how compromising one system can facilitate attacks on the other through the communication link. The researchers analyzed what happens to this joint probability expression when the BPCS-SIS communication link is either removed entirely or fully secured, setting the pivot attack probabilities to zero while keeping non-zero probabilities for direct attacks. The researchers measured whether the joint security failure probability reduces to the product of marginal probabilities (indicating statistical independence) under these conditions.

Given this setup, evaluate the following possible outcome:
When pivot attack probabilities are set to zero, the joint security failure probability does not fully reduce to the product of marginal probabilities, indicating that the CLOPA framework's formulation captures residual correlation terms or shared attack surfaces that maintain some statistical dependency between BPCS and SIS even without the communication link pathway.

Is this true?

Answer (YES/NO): NO